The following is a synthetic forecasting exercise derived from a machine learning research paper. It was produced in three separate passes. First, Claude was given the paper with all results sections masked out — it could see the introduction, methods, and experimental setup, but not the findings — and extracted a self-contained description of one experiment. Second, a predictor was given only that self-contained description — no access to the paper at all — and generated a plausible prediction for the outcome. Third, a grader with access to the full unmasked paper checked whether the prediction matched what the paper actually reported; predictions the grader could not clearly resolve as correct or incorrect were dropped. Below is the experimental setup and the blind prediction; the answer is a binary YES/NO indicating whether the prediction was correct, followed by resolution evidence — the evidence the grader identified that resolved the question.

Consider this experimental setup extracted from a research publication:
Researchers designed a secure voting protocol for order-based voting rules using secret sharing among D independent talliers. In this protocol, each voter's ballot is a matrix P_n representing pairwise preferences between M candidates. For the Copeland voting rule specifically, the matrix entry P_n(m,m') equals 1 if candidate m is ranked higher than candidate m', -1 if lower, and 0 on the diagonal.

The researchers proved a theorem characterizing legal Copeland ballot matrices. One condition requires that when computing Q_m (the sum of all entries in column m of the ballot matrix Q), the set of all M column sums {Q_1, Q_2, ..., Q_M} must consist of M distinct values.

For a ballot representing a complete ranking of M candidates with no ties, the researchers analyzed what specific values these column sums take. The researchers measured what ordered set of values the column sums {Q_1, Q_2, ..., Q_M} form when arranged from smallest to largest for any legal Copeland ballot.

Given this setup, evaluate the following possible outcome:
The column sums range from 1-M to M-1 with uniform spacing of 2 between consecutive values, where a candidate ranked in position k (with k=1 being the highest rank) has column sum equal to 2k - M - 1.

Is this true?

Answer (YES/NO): YES